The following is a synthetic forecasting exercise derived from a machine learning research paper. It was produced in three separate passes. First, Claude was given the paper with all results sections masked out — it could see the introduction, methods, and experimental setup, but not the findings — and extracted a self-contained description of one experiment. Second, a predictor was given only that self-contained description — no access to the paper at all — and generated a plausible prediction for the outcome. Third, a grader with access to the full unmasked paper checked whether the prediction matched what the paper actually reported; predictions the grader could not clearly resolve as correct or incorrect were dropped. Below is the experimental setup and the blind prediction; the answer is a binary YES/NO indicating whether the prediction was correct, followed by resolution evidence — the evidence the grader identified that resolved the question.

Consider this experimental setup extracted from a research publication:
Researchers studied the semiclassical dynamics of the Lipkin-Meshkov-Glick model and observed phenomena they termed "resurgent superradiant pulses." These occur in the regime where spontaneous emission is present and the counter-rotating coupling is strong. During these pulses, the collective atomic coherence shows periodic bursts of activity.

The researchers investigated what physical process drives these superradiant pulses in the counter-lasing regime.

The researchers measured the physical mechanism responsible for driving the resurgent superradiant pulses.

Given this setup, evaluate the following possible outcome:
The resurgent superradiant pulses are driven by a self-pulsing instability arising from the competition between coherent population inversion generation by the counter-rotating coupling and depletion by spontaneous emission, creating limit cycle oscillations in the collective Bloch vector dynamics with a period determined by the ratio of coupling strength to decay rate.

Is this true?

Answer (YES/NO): NO